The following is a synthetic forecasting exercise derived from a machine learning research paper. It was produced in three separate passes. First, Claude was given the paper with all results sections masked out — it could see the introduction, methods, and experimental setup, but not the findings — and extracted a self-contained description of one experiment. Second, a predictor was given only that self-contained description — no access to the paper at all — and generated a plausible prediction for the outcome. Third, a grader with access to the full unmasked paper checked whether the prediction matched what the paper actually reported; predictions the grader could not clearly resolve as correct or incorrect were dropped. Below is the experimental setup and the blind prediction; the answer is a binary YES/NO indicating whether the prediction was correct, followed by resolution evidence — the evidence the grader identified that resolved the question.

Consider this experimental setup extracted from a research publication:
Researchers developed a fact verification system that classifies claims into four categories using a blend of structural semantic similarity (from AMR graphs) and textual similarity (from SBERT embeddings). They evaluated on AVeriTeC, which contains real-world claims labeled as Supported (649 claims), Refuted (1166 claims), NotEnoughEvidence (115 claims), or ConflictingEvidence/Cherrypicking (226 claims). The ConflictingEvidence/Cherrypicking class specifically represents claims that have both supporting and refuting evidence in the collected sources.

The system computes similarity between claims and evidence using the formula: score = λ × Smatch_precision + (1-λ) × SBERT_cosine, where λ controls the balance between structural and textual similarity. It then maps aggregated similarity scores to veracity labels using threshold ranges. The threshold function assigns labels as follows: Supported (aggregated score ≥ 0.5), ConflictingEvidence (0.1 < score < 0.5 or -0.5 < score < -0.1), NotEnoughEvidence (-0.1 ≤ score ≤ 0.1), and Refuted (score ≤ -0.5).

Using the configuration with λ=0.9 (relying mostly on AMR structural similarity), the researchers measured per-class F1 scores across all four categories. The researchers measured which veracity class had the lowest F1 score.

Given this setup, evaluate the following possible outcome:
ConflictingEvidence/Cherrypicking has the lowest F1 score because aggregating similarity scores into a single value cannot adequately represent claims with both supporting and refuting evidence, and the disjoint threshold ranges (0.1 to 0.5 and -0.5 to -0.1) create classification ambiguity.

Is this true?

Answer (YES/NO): YES